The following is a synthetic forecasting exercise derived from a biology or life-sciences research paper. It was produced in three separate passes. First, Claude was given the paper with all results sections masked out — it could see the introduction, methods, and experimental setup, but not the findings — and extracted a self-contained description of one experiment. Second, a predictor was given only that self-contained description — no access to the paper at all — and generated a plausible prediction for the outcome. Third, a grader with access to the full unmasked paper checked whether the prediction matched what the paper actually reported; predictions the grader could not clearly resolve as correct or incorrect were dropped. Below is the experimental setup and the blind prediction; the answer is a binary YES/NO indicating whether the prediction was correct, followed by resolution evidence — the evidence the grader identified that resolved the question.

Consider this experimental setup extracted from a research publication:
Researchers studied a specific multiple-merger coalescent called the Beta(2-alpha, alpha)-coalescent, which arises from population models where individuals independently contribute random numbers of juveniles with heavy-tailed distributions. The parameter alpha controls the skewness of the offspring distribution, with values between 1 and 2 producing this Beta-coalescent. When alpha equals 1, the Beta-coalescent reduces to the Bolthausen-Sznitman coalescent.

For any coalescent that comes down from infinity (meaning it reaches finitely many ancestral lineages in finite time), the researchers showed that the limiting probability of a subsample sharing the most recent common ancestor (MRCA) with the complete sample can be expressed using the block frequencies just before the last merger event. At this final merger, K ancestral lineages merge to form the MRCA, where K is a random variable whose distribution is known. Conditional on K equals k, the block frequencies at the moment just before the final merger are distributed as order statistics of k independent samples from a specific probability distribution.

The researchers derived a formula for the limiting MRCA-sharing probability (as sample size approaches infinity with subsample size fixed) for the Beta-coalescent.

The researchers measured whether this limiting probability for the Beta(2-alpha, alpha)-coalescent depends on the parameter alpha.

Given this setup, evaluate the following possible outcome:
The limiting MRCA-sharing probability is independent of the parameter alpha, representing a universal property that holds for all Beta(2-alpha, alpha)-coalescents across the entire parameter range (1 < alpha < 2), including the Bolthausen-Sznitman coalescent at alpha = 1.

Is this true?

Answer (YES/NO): NO